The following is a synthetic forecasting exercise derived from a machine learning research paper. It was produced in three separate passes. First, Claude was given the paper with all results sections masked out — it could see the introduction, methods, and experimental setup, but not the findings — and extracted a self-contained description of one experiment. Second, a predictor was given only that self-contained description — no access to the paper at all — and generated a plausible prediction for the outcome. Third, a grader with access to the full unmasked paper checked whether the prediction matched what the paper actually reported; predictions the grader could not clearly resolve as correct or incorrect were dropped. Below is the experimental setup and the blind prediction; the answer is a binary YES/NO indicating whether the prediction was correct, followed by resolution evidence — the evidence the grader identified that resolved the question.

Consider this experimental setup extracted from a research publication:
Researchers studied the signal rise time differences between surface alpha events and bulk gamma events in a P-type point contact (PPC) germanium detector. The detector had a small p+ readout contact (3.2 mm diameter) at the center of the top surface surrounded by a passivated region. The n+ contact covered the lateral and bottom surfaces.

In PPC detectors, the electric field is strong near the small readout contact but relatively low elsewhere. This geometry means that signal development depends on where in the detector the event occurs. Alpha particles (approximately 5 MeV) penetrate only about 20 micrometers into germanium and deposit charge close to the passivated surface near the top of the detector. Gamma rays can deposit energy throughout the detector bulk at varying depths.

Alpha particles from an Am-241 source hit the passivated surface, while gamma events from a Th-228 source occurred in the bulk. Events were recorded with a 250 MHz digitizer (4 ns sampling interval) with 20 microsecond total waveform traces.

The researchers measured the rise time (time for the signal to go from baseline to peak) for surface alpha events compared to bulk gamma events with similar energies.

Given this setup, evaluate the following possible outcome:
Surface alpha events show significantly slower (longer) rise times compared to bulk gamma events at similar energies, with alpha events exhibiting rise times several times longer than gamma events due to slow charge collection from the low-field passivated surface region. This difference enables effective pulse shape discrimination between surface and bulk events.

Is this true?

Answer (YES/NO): NO